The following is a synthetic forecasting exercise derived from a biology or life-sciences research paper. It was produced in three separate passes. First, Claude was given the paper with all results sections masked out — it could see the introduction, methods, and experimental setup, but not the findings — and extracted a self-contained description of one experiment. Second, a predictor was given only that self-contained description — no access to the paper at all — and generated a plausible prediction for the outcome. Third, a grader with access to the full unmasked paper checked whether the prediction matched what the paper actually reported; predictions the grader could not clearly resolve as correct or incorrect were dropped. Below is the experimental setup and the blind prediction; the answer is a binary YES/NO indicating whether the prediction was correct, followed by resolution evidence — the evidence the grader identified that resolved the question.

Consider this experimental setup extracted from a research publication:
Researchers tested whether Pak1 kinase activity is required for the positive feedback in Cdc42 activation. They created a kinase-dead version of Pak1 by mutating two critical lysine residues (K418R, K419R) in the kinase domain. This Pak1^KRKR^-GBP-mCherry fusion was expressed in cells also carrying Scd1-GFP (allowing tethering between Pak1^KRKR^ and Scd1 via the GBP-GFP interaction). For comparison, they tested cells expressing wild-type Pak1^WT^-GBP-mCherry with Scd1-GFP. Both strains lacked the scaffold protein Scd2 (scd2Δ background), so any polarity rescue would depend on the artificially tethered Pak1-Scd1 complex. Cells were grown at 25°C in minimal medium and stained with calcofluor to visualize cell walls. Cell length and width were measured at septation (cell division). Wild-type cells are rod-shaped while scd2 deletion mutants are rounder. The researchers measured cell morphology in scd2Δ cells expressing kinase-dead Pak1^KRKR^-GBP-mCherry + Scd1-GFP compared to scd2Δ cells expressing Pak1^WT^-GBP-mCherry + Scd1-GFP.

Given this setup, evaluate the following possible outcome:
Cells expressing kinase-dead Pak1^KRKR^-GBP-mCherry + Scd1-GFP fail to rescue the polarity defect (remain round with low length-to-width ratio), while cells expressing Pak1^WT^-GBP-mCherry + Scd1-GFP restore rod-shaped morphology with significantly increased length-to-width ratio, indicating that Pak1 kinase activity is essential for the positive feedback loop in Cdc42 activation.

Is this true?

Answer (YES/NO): NO